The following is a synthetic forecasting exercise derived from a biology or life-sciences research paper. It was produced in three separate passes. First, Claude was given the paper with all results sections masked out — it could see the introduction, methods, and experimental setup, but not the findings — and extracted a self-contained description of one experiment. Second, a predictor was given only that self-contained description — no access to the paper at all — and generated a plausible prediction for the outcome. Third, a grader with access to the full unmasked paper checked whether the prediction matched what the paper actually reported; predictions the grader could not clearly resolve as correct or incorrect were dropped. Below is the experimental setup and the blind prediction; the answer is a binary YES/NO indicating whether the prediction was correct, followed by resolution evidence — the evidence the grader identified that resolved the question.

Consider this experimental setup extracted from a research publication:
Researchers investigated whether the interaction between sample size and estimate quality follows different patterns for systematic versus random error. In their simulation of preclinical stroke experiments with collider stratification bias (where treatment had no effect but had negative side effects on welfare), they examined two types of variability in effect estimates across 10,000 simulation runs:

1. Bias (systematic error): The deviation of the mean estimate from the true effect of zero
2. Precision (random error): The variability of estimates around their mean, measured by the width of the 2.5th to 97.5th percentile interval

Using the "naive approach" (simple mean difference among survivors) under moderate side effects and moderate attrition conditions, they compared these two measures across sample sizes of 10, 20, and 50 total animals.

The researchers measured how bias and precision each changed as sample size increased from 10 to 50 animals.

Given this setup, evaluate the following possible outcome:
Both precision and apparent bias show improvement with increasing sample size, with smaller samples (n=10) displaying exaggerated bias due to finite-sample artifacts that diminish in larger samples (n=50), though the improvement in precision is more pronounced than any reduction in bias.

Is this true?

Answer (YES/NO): NO